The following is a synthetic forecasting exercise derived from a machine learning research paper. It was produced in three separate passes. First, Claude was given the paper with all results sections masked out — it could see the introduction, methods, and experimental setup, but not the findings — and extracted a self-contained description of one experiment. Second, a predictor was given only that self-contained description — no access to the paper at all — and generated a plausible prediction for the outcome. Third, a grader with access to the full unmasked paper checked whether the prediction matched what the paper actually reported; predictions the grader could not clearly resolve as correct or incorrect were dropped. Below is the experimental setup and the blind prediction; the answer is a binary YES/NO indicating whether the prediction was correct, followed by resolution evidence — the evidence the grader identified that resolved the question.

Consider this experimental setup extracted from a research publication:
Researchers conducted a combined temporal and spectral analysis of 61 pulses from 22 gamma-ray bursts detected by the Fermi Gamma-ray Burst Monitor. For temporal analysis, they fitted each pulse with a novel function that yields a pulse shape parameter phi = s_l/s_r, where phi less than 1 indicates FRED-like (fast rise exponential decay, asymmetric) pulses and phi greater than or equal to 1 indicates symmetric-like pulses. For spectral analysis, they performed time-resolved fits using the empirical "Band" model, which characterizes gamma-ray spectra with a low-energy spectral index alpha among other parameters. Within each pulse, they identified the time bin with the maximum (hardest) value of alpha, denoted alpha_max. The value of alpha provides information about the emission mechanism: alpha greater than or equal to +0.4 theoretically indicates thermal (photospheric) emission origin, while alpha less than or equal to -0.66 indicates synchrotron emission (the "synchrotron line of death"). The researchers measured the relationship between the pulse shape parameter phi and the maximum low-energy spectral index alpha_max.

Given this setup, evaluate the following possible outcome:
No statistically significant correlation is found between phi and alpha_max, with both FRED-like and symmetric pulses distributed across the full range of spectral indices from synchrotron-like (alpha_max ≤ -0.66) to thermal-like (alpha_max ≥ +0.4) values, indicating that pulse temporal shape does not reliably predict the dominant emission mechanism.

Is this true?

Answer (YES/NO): NO